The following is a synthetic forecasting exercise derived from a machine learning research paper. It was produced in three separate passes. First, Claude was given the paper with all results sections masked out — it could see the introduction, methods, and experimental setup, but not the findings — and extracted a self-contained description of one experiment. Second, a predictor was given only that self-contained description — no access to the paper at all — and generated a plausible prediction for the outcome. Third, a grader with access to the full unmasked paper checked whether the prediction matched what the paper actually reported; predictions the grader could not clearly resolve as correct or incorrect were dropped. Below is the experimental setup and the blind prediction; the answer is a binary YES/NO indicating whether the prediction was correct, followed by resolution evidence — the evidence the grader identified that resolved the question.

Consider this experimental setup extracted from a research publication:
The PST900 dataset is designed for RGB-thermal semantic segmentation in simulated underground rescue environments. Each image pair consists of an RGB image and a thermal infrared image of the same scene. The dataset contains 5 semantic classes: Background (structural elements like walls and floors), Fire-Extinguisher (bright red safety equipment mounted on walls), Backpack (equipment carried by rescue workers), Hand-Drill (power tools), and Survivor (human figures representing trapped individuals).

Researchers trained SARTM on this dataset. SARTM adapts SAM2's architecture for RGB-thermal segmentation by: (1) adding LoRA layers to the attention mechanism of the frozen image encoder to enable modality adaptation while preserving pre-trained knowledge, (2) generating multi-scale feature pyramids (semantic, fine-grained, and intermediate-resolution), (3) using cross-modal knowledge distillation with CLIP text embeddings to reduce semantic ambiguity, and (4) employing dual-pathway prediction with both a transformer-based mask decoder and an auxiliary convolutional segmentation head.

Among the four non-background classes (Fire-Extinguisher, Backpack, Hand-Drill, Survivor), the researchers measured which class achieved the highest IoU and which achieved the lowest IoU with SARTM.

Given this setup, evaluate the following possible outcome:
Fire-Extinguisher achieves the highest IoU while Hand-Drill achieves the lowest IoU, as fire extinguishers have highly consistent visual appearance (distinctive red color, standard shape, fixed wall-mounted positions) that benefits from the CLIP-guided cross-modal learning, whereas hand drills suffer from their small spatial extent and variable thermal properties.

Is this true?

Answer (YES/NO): NO